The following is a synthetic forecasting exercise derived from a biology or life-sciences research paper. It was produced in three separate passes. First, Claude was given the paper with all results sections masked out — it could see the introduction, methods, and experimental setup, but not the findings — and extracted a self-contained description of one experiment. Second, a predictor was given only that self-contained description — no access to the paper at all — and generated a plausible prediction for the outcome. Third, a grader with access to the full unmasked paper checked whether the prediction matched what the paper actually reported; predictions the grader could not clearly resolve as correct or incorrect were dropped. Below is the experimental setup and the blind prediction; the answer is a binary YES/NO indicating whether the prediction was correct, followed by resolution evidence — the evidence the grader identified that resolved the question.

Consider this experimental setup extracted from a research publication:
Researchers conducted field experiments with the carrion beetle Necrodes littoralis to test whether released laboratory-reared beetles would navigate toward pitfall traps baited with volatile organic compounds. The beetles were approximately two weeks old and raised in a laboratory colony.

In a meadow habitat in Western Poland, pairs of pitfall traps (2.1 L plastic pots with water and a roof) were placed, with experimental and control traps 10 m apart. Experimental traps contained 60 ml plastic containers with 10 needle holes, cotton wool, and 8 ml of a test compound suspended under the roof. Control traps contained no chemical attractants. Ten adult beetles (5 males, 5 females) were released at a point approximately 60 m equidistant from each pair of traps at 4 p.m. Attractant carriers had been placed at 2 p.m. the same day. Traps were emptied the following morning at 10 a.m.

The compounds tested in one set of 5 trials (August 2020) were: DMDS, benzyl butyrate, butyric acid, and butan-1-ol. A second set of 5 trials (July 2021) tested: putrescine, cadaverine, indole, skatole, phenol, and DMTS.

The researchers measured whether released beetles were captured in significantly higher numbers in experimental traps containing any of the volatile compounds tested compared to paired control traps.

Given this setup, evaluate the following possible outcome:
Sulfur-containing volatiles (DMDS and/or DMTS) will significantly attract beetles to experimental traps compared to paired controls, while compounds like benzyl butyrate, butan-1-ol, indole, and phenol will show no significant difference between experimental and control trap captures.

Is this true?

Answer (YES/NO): NO